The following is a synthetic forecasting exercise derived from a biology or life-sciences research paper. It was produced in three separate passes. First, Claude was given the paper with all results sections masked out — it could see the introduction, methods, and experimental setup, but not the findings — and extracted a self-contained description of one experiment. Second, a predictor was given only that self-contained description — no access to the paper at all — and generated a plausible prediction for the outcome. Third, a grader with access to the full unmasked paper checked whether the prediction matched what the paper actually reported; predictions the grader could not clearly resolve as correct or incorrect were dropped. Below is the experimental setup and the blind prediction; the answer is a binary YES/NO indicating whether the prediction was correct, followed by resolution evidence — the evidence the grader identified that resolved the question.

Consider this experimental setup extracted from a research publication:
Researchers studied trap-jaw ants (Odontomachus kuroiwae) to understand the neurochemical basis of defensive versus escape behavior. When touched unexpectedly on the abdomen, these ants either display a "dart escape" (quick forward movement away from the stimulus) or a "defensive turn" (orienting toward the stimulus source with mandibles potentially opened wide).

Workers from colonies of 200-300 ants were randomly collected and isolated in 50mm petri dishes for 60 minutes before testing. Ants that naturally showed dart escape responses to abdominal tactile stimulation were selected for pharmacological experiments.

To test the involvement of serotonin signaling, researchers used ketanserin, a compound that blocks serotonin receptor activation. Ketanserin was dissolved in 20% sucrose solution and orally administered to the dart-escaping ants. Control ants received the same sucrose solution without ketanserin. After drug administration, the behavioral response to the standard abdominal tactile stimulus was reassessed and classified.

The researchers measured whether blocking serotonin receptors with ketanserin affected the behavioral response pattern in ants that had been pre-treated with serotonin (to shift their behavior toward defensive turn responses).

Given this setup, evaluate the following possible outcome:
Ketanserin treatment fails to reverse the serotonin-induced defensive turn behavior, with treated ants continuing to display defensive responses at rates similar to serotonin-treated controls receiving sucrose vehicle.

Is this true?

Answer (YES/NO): NO